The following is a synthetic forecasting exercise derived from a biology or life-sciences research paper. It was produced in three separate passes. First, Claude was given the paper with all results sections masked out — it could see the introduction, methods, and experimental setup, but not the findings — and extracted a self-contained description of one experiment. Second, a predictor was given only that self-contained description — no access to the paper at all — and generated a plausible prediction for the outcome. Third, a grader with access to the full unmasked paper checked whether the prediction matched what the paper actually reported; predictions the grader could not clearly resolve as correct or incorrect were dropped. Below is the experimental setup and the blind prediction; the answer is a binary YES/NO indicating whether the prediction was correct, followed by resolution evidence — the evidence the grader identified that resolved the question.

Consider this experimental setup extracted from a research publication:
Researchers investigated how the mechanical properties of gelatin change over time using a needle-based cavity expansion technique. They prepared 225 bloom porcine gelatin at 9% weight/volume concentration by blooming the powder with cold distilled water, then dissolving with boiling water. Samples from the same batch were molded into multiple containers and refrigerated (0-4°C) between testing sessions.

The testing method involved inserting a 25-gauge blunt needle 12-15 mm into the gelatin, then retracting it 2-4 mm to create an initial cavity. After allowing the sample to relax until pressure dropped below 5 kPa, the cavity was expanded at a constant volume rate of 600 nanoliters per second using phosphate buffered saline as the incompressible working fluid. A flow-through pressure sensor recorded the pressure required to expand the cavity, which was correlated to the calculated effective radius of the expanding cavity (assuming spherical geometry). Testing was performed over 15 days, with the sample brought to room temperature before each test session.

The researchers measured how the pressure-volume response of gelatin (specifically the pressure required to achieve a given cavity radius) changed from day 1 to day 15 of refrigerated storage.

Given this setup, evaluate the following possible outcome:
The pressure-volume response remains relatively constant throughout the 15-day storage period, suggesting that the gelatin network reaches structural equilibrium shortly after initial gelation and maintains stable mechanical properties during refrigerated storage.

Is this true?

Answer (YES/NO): NO